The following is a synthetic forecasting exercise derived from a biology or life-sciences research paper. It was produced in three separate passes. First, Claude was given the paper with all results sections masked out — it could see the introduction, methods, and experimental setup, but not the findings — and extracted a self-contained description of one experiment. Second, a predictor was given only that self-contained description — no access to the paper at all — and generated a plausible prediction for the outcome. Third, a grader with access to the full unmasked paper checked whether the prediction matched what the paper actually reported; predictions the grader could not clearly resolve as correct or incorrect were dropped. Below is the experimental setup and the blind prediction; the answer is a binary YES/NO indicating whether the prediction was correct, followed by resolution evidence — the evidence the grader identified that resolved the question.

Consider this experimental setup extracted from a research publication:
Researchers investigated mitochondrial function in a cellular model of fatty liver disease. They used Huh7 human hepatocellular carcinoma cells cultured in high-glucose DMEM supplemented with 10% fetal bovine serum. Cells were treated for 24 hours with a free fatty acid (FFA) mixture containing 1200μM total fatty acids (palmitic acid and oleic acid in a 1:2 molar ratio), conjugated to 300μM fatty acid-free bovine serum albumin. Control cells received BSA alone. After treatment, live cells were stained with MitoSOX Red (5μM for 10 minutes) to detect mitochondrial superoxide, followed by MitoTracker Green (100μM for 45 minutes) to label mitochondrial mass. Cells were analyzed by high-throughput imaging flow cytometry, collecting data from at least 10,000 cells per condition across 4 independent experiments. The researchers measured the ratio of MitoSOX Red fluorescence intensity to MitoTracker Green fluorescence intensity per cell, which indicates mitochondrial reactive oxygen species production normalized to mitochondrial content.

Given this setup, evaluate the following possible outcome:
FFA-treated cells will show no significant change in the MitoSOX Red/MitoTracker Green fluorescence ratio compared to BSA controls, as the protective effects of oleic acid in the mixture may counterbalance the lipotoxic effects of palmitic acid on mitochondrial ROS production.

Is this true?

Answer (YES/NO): YES